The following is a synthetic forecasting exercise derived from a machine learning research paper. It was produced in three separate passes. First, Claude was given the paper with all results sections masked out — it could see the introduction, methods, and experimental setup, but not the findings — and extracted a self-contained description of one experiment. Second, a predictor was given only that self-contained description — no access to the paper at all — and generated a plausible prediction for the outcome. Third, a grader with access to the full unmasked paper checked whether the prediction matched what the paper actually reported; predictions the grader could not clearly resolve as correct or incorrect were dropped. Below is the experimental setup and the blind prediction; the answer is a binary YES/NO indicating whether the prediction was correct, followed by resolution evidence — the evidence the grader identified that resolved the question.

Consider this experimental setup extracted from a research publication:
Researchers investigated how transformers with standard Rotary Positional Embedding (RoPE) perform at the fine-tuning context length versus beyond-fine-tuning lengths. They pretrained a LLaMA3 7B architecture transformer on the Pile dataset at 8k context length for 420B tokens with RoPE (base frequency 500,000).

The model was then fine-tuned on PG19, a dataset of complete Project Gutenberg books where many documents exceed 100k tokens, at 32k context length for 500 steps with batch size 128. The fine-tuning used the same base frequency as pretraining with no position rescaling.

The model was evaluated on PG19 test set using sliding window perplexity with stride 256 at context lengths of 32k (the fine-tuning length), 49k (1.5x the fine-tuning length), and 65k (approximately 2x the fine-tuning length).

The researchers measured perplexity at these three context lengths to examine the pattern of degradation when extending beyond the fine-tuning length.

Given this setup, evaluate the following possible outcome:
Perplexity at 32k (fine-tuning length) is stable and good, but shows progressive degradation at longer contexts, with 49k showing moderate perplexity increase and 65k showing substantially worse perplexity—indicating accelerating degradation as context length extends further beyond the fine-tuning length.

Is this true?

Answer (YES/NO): NO